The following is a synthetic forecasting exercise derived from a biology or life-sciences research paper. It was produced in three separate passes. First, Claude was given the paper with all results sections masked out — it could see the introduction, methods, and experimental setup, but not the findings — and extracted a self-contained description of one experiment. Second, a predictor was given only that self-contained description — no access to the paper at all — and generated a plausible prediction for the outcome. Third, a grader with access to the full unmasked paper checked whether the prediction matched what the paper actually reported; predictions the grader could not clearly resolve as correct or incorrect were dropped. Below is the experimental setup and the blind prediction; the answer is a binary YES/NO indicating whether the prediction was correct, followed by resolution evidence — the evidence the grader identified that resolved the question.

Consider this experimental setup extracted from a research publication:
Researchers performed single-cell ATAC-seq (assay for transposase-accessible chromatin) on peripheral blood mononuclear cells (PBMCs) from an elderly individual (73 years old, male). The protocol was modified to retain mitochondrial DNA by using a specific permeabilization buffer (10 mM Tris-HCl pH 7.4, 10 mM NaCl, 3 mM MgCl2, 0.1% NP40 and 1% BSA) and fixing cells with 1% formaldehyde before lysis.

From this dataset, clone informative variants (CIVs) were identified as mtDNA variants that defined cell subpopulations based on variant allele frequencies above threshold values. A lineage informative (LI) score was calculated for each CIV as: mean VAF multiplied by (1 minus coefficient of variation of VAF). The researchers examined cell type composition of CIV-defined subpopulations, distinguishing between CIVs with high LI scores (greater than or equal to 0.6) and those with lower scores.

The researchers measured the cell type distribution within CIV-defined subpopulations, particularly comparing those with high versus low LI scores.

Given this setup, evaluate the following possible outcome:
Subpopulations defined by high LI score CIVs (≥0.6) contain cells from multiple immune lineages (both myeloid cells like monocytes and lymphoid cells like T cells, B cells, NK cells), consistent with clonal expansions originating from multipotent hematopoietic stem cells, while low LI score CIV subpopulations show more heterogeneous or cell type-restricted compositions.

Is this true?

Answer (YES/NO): NO